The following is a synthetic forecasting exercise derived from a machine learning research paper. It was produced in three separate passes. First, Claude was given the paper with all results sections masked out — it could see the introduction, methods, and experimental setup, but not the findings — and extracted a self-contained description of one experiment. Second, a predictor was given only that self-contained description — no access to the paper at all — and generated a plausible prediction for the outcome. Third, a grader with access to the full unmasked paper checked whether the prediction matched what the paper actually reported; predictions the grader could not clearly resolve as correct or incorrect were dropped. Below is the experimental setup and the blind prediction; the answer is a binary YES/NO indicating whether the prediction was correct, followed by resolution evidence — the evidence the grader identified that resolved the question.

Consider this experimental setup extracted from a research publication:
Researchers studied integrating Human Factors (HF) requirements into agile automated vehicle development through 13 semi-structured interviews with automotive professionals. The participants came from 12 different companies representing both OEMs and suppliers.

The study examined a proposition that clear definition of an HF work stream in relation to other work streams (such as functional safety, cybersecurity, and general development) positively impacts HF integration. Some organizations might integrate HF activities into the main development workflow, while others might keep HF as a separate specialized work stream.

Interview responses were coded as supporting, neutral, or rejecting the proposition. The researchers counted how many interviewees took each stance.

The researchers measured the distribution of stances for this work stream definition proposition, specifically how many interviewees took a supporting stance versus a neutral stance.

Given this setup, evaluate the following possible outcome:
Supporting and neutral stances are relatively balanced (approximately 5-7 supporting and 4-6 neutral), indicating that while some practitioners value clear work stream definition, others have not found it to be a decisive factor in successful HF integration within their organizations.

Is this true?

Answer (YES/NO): NO